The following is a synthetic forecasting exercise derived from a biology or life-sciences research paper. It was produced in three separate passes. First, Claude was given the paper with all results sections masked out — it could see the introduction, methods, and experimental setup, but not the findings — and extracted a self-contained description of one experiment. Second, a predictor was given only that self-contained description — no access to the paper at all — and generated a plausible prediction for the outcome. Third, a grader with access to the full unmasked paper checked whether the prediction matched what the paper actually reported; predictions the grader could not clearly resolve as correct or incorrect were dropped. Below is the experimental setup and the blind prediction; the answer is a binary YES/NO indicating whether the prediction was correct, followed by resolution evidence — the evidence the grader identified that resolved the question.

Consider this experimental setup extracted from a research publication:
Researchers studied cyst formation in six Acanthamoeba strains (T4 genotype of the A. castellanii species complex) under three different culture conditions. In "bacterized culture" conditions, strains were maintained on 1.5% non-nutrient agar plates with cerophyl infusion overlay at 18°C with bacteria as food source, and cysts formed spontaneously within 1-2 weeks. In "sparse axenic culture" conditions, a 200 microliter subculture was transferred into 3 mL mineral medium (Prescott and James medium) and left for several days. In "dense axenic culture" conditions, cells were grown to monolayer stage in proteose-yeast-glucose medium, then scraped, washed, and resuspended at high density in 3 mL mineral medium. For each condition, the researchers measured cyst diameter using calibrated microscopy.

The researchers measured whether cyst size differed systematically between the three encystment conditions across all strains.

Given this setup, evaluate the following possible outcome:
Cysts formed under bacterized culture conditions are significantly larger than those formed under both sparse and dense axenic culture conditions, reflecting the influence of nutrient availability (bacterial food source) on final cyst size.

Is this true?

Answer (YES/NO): NO